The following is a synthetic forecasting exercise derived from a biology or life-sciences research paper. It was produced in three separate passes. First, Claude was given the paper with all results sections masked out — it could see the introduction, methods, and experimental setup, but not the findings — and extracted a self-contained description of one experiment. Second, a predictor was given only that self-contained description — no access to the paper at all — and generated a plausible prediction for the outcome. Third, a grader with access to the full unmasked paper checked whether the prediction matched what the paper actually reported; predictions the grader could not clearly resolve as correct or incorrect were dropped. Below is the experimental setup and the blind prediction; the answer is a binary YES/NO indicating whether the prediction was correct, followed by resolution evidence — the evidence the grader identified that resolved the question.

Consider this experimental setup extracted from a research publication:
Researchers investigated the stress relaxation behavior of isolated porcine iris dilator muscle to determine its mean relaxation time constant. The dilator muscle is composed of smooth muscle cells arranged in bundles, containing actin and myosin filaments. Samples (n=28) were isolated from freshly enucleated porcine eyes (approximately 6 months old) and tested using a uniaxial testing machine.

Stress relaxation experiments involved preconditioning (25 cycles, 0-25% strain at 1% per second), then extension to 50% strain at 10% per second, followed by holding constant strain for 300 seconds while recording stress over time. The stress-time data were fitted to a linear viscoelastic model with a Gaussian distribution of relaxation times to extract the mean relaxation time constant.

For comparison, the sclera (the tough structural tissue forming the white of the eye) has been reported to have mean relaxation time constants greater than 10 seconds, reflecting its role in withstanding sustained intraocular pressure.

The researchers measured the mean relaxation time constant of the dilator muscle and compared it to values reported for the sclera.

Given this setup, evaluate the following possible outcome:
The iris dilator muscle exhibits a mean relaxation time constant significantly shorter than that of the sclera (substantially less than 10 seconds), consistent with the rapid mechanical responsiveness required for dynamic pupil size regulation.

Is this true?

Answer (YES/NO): YES